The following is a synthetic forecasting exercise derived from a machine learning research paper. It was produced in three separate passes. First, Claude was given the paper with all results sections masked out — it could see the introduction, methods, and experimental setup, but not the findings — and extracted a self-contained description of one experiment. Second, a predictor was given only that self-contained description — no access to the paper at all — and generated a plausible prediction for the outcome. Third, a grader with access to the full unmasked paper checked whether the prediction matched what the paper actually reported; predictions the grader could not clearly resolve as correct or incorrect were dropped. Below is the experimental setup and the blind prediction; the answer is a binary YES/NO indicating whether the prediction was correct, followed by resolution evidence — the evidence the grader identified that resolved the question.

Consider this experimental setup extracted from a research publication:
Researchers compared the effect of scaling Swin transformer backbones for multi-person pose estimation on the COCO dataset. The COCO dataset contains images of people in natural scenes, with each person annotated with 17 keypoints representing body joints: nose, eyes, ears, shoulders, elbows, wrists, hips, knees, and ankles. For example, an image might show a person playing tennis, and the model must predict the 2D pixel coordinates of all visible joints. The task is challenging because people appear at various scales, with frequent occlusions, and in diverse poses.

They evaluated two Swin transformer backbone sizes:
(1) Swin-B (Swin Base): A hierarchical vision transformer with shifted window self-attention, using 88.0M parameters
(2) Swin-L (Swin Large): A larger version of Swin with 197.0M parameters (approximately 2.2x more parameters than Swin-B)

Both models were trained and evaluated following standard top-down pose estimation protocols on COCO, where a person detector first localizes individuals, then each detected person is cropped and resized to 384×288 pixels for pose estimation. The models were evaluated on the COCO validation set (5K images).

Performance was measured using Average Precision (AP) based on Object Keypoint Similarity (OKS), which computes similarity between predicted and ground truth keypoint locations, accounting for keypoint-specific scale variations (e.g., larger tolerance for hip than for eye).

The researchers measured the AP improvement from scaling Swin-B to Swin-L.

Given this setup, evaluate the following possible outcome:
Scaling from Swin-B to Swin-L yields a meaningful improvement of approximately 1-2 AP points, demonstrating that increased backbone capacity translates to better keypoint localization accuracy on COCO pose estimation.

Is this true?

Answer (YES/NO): NO